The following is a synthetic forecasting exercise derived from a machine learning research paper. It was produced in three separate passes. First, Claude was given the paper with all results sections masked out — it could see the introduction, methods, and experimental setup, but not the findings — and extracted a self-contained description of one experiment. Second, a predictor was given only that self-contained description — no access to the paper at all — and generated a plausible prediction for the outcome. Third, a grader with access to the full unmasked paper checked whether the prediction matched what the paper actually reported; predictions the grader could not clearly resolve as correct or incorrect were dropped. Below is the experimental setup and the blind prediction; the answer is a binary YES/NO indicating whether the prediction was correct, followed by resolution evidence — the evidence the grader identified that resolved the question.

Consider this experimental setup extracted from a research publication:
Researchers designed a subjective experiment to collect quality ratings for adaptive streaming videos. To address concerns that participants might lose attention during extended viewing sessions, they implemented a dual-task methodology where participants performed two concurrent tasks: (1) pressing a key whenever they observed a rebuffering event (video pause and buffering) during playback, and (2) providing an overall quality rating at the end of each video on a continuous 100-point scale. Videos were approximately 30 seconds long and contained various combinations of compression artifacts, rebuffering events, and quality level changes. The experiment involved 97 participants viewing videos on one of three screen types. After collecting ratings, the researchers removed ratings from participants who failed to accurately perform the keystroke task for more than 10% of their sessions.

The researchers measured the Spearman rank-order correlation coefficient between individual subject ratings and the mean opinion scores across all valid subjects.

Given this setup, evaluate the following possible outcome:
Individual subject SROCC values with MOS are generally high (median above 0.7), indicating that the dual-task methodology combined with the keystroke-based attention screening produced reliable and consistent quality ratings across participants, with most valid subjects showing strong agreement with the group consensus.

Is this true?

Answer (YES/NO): NO